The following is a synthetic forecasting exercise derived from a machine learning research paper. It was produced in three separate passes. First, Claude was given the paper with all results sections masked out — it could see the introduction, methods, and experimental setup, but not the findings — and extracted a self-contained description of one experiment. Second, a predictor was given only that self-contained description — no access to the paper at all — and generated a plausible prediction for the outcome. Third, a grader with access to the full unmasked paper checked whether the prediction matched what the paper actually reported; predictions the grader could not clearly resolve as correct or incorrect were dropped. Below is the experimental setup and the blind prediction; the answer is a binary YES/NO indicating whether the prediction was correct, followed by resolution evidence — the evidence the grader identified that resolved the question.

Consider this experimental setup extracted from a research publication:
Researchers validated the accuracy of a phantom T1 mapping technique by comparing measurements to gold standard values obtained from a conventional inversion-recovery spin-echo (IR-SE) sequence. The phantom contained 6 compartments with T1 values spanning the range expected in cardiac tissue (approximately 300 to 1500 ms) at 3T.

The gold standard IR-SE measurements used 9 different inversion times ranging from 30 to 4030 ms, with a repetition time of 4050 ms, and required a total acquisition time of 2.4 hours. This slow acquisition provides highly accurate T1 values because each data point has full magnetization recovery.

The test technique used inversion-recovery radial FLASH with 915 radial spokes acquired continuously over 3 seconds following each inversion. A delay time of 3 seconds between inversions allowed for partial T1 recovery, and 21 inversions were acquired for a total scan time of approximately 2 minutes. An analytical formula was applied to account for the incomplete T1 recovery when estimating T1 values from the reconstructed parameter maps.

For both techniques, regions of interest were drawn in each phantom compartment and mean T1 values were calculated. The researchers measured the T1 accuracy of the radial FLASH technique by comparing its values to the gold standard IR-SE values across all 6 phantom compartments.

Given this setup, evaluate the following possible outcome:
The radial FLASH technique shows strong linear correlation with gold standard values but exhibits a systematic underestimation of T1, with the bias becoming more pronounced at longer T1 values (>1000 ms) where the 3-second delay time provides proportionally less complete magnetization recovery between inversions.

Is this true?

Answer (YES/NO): NO